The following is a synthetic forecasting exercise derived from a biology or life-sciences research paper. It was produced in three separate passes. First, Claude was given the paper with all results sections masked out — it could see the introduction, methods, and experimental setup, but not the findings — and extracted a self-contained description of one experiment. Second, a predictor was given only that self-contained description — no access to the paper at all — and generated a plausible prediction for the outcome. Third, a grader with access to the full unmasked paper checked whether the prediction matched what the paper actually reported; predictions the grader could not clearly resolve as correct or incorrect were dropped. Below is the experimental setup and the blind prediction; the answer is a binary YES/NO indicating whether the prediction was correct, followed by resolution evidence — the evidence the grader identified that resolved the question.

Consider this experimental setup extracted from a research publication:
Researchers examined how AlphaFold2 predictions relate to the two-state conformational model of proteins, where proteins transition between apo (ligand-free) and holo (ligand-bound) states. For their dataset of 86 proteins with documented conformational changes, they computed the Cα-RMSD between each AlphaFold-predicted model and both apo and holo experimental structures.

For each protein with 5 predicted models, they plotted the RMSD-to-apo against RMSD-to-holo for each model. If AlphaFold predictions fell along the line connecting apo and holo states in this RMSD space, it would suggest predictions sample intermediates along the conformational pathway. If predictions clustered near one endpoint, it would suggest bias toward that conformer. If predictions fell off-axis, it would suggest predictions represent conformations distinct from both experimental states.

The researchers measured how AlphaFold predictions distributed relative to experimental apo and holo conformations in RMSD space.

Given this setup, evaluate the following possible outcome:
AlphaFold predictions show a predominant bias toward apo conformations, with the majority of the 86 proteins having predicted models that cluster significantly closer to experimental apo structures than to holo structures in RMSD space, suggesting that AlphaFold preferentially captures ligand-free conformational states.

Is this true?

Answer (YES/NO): NO